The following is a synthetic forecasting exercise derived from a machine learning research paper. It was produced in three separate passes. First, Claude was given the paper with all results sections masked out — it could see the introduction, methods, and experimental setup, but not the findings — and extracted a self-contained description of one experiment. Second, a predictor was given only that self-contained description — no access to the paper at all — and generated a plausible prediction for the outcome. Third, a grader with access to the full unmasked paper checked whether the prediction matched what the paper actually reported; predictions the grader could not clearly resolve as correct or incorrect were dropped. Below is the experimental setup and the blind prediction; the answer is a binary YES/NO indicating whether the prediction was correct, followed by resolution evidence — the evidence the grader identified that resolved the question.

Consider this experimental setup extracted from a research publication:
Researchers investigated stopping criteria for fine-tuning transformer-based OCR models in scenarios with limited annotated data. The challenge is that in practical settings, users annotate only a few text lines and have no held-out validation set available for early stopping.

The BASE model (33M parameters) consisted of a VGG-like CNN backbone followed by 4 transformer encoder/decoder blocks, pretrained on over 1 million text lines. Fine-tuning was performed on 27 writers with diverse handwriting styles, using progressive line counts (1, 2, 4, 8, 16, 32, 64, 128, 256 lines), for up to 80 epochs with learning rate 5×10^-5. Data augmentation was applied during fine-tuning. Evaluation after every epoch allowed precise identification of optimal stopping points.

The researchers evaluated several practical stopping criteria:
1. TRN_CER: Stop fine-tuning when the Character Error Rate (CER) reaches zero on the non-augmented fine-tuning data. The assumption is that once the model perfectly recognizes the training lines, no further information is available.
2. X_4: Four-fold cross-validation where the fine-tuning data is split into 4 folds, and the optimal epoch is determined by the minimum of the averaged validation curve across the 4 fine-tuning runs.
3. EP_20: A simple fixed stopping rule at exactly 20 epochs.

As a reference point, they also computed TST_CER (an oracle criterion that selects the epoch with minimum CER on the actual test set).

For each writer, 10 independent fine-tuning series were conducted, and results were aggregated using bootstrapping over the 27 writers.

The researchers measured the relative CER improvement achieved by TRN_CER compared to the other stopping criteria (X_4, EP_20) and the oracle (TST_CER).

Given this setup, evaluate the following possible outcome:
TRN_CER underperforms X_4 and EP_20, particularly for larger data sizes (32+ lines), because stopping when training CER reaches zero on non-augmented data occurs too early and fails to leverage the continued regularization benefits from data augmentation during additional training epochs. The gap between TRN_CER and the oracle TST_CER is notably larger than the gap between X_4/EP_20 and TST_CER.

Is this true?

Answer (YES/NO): NO